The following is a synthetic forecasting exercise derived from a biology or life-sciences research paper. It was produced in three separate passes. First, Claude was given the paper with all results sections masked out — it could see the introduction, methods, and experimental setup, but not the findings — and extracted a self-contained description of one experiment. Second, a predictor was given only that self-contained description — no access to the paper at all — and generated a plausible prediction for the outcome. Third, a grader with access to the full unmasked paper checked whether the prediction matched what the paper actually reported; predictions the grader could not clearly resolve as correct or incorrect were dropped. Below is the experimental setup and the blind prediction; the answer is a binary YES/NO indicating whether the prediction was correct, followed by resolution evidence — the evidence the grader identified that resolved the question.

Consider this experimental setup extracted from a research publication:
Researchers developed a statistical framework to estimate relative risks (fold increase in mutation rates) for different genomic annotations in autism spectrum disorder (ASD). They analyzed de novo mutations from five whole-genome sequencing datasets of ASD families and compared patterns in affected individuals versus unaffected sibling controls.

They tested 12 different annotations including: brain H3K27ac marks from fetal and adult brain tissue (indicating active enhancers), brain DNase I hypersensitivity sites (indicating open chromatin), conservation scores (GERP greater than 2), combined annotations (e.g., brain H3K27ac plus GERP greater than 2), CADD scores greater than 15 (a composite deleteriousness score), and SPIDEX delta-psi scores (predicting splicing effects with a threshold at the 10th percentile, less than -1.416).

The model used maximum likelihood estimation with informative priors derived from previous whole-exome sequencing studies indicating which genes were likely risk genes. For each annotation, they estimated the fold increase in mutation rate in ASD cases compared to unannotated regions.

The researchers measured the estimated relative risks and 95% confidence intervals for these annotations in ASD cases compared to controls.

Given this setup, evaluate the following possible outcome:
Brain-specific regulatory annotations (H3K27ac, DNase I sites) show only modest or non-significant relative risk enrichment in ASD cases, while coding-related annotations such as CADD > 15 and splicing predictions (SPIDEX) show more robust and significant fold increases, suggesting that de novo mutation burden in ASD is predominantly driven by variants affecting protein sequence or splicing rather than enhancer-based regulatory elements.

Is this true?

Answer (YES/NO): NO